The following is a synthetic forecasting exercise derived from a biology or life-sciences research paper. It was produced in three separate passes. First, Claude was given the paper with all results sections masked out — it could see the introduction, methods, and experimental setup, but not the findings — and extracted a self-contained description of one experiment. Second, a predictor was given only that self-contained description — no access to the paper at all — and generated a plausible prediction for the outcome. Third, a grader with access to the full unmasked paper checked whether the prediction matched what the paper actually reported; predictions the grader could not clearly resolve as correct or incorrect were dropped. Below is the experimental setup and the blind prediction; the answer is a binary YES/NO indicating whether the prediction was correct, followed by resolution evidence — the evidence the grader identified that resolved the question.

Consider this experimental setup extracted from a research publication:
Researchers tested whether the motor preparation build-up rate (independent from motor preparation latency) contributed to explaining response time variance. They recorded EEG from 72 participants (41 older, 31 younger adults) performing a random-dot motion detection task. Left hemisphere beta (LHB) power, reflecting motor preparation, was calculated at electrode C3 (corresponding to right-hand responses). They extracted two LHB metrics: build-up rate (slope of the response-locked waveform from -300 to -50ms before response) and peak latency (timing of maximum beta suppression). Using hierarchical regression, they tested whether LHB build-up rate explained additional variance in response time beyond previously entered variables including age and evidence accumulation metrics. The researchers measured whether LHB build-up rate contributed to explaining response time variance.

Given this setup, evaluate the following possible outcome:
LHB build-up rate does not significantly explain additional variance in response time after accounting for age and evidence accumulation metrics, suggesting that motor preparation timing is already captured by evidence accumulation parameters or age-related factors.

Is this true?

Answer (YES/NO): YES